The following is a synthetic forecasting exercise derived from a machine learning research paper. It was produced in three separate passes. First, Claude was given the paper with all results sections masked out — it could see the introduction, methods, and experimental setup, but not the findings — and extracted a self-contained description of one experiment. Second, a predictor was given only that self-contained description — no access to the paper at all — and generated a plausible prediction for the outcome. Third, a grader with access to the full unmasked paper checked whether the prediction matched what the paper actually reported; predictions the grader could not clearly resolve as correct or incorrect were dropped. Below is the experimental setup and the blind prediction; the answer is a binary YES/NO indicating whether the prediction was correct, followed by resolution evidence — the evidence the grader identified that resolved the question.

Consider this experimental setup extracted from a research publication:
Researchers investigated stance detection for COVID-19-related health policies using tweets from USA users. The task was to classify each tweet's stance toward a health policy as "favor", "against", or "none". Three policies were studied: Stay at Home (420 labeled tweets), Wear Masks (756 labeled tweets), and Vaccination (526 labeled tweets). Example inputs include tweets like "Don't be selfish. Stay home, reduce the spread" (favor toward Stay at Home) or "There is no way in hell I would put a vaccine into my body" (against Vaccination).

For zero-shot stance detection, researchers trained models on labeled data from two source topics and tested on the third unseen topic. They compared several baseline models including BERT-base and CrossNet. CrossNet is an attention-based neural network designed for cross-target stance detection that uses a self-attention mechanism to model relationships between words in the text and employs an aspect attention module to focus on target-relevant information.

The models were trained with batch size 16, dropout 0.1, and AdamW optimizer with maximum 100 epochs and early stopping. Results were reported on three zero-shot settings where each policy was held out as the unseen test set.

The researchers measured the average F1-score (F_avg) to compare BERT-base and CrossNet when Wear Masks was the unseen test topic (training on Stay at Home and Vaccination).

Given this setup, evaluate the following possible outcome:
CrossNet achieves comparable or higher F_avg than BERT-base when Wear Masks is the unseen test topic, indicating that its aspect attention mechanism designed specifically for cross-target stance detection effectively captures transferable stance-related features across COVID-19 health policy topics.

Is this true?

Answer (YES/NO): NO